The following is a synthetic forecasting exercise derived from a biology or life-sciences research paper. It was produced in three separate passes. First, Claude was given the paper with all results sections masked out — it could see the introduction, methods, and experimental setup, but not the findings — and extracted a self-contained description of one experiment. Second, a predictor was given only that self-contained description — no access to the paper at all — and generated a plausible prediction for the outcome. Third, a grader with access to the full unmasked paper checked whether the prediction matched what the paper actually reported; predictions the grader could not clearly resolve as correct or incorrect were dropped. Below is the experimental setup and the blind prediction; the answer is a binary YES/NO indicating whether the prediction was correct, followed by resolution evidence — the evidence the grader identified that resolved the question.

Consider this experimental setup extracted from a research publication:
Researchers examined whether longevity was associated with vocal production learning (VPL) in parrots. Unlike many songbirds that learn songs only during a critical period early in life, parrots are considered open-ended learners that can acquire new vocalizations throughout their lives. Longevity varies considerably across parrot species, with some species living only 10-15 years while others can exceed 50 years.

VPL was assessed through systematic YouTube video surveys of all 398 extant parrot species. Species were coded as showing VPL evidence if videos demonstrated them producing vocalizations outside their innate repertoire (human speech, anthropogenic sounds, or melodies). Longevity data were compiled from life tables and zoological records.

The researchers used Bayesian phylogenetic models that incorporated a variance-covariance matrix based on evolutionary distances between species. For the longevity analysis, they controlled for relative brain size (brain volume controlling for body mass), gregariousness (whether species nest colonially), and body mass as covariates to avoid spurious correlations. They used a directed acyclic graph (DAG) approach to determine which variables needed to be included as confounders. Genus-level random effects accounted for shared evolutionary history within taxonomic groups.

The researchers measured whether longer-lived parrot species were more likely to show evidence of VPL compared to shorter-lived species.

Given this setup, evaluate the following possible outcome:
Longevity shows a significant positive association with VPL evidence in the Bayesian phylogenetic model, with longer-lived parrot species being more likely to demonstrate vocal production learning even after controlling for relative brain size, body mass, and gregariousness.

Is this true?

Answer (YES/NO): YES